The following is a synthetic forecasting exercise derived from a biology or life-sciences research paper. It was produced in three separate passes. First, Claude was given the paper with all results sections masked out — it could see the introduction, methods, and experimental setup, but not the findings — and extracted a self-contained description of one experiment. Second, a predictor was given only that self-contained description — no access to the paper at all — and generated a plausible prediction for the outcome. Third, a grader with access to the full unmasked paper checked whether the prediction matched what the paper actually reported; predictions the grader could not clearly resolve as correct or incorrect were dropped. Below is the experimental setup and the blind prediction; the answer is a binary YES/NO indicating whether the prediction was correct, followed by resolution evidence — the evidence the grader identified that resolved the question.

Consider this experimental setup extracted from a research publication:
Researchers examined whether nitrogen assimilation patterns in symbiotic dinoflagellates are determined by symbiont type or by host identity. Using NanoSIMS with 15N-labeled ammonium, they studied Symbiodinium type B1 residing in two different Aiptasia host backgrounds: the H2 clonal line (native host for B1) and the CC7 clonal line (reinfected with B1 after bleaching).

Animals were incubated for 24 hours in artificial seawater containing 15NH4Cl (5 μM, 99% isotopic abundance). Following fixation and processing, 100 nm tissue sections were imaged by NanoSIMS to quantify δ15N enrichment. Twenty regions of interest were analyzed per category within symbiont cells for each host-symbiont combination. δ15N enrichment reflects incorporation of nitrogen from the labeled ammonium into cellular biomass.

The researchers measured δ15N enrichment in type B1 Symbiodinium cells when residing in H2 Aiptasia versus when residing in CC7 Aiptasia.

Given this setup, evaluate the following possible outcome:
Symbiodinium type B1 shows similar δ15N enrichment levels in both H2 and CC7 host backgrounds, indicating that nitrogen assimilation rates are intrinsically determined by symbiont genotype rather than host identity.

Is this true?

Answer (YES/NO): YES